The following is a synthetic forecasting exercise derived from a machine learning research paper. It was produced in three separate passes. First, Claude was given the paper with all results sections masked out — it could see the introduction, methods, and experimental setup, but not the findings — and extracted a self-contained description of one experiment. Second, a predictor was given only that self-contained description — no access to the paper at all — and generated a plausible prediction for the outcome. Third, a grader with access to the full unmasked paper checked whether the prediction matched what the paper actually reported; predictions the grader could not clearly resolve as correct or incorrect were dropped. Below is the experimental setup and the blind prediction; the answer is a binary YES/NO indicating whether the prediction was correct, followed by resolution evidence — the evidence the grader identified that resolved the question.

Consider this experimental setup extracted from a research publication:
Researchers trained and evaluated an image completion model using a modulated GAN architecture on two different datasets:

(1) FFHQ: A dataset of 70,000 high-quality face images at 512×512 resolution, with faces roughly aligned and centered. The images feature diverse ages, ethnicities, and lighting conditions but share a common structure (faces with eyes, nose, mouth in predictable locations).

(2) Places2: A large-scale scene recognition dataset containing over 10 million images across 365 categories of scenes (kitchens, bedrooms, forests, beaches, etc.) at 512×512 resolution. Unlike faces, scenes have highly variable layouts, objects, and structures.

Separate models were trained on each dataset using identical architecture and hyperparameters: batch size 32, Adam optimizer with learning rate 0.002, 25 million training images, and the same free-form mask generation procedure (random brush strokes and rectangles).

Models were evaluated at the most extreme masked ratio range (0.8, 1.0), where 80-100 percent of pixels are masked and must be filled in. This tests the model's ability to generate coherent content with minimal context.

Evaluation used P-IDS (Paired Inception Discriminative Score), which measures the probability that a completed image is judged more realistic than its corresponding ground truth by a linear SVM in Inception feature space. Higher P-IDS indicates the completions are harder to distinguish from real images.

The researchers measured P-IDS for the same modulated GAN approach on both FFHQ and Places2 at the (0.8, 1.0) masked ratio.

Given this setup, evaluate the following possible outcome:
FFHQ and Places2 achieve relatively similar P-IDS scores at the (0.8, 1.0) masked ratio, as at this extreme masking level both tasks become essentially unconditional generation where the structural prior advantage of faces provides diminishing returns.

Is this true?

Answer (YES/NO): NO